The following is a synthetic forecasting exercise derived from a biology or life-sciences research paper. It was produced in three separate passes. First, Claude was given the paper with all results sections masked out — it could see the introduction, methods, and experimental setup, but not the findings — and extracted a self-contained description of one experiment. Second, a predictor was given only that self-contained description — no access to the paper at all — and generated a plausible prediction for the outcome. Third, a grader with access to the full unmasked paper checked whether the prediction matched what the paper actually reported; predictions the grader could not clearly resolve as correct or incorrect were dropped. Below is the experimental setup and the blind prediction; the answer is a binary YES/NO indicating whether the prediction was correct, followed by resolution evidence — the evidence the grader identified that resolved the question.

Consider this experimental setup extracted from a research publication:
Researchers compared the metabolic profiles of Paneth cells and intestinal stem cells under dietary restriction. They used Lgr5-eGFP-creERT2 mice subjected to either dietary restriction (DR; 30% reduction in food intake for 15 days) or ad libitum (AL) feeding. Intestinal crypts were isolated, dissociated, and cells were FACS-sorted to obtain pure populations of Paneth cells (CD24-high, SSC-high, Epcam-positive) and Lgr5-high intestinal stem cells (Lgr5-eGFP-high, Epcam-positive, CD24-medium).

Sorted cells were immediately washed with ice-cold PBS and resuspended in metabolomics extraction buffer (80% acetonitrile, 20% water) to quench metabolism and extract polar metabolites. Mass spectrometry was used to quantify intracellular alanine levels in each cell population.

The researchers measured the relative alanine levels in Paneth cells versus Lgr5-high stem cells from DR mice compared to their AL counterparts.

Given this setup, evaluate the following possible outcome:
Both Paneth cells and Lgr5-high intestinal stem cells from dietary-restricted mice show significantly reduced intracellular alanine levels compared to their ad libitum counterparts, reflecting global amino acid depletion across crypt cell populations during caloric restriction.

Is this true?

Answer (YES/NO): NO